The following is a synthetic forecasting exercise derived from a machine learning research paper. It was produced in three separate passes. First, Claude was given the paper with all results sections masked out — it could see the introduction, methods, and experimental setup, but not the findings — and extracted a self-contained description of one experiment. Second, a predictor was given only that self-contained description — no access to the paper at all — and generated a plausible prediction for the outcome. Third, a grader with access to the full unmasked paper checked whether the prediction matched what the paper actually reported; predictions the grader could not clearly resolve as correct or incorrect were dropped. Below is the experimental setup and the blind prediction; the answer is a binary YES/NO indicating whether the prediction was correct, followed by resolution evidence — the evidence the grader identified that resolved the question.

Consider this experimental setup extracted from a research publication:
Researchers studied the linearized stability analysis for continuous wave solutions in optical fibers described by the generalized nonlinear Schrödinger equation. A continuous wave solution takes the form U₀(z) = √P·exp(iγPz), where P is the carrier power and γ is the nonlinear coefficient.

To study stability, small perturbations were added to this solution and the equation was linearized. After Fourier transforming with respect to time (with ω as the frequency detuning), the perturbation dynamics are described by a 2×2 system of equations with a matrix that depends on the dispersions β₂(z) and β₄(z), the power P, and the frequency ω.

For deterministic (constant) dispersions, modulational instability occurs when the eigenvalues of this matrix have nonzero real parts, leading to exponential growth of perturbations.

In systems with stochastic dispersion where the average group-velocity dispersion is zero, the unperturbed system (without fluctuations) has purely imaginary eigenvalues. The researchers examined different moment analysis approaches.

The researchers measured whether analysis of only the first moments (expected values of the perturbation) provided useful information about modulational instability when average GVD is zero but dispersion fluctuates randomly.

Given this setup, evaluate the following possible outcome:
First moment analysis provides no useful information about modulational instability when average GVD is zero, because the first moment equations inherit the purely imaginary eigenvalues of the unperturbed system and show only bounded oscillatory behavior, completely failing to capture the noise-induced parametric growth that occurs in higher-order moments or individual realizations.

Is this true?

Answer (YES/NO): NO